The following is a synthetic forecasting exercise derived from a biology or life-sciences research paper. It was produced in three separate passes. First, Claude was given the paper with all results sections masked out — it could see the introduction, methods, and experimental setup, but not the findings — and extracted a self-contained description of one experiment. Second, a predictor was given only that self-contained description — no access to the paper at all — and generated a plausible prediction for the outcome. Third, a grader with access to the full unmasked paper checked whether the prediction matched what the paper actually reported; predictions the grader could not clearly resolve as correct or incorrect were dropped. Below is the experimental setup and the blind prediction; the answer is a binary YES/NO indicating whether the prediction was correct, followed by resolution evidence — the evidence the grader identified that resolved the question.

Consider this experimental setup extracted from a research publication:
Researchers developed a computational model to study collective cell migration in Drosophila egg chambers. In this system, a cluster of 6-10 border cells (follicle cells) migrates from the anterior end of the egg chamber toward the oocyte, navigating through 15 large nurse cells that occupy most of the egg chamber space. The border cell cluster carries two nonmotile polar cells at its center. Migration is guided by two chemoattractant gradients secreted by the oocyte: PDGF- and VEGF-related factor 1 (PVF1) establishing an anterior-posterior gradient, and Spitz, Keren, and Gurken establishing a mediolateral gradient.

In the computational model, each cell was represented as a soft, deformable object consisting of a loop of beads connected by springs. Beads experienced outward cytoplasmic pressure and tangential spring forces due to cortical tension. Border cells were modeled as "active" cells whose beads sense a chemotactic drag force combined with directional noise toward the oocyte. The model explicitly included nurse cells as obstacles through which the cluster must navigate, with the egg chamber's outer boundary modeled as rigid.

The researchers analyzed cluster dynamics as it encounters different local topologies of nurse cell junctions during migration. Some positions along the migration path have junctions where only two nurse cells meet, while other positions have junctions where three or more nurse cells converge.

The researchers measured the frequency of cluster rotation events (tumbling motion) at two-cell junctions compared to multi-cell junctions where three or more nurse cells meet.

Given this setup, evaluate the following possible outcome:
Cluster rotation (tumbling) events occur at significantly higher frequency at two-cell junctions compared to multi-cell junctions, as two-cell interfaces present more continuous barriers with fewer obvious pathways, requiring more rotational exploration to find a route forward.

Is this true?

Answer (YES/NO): NO